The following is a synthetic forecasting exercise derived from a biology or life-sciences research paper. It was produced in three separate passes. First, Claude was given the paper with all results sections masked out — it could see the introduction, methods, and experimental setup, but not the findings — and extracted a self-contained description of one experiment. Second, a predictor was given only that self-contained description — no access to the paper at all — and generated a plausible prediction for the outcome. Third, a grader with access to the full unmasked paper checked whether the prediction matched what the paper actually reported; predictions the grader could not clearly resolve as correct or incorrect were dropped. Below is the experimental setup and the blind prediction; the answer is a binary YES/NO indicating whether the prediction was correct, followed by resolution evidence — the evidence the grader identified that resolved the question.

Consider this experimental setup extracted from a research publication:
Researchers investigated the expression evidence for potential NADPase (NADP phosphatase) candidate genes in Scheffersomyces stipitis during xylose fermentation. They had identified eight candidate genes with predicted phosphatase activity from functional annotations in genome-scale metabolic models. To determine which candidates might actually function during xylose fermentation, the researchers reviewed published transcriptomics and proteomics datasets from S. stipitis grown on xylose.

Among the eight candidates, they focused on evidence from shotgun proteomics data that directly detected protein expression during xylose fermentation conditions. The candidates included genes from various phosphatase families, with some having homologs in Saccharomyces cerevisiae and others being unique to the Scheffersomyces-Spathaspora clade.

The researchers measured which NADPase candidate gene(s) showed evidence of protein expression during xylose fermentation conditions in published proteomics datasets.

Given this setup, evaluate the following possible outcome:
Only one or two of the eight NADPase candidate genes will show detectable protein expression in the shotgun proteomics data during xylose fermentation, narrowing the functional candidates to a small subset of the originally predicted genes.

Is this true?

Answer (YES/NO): YES